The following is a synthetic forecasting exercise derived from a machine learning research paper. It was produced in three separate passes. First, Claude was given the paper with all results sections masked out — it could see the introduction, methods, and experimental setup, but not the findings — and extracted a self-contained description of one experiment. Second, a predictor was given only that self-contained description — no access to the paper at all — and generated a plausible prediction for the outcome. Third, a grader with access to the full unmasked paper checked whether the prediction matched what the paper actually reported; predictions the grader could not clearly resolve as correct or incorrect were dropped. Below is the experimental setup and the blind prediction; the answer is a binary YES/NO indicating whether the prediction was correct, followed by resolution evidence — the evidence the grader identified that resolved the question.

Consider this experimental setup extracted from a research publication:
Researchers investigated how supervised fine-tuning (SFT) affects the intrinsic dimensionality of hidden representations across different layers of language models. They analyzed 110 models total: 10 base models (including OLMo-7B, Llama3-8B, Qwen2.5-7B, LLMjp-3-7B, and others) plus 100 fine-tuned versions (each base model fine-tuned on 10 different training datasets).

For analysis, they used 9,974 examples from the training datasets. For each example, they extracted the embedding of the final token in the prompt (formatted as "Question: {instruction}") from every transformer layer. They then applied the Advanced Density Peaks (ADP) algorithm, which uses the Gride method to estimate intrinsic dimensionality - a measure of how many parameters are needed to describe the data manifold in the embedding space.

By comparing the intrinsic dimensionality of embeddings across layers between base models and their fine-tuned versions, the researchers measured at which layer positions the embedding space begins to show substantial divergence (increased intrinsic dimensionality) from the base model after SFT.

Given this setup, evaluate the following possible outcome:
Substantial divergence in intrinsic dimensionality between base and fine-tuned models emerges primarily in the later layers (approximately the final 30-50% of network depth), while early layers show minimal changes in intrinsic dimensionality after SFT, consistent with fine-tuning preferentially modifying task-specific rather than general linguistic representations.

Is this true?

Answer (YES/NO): NO